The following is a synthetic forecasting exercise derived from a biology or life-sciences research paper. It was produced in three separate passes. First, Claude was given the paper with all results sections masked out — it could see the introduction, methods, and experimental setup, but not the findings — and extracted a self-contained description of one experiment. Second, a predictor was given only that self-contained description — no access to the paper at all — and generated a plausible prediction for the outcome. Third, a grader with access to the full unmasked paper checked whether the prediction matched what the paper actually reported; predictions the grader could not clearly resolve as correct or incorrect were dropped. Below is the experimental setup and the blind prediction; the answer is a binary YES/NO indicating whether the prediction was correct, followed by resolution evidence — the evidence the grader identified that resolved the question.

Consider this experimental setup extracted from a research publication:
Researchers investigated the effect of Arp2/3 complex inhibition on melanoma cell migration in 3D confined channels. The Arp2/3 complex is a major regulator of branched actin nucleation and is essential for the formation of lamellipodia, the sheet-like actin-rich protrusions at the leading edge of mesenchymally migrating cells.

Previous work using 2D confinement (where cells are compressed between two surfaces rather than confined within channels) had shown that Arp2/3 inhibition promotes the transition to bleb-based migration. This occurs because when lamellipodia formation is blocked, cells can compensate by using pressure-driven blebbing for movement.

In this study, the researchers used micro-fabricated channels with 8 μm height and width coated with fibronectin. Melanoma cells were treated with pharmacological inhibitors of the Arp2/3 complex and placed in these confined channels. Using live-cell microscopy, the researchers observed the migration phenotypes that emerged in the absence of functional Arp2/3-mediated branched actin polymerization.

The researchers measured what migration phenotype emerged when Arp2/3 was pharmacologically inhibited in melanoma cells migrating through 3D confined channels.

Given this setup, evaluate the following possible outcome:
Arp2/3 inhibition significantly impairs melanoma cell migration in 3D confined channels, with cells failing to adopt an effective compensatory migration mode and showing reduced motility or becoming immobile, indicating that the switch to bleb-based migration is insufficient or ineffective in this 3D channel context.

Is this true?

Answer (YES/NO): NO